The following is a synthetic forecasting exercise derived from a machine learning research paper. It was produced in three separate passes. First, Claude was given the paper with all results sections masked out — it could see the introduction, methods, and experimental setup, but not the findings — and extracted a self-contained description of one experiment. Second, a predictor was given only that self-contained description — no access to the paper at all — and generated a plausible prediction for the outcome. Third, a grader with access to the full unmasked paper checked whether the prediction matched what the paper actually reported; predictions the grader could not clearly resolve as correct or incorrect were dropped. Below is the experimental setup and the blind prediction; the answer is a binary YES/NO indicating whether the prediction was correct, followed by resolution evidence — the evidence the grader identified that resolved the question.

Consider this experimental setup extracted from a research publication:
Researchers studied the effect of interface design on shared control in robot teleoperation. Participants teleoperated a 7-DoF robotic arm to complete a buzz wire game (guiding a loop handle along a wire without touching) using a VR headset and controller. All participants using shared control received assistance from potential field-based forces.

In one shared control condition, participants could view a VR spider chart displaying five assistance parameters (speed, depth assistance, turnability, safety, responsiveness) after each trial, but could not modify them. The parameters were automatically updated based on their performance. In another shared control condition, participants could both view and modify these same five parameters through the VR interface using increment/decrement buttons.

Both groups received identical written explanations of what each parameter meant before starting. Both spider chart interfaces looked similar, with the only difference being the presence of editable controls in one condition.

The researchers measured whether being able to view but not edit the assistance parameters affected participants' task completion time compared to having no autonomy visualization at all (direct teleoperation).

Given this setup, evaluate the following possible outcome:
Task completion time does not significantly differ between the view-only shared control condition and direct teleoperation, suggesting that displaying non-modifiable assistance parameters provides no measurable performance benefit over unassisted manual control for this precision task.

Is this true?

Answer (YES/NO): NO